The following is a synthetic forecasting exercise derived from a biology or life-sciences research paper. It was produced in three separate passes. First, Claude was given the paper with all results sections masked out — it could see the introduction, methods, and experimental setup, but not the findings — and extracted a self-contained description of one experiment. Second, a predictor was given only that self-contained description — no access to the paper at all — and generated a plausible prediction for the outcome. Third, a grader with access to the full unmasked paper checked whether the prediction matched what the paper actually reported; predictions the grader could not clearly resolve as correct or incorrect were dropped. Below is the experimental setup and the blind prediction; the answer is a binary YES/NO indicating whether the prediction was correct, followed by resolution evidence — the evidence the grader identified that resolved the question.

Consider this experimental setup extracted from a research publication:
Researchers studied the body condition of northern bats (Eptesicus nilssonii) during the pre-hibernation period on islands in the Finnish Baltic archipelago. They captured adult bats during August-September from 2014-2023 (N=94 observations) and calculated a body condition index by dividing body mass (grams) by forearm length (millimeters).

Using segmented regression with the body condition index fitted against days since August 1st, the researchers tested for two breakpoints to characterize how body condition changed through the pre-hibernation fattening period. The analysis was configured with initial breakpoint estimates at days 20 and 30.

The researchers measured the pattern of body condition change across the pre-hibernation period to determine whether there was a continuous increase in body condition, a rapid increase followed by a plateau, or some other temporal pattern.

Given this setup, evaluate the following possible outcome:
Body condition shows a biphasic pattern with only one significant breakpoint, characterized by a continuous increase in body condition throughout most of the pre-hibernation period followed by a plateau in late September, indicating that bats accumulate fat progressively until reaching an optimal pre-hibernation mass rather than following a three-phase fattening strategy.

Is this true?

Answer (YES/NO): NO